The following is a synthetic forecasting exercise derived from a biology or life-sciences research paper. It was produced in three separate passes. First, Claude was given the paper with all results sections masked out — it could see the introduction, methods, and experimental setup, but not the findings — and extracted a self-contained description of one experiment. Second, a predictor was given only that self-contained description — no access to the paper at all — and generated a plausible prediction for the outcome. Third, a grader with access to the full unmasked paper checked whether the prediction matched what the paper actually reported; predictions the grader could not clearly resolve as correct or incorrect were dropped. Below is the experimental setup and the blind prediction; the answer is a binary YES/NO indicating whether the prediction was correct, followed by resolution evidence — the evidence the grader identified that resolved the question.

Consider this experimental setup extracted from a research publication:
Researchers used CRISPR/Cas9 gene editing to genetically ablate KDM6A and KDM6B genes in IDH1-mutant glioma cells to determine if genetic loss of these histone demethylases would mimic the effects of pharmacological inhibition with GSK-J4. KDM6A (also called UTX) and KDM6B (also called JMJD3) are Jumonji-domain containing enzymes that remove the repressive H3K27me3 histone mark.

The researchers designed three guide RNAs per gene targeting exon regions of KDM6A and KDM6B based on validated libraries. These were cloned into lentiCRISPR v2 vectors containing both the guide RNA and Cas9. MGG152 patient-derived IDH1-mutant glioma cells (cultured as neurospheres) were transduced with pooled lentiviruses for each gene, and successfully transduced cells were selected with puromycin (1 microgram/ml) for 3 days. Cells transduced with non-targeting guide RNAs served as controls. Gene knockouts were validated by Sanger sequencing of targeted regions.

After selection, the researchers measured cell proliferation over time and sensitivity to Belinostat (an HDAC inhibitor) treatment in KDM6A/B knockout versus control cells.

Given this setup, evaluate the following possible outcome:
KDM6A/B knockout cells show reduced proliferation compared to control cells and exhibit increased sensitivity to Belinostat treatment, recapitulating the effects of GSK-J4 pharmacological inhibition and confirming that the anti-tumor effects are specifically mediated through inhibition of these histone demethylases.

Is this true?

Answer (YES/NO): YES